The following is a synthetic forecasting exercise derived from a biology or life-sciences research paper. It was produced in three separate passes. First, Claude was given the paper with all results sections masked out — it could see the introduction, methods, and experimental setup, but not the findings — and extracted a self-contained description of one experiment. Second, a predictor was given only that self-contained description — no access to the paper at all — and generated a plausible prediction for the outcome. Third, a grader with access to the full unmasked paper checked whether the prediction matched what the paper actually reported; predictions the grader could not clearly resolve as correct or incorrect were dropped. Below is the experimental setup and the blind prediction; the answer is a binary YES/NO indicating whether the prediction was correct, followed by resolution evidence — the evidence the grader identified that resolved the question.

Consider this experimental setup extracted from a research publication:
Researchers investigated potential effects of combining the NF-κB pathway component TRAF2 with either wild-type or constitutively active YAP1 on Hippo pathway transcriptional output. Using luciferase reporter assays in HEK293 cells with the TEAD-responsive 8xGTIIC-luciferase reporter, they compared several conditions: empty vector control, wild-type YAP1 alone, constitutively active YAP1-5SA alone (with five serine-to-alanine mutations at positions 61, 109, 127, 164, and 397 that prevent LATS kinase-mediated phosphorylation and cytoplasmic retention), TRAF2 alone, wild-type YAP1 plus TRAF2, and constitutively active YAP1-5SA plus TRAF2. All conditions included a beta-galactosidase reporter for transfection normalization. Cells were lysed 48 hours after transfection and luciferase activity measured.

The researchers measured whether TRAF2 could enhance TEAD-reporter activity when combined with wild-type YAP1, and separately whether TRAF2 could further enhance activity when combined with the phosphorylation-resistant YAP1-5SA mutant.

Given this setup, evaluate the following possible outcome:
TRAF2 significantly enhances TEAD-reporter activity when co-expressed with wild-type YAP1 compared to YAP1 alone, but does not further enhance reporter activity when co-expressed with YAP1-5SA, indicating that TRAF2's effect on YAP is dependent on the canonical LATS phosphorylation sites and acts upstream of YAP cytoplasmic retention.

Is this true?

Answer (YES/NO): NO